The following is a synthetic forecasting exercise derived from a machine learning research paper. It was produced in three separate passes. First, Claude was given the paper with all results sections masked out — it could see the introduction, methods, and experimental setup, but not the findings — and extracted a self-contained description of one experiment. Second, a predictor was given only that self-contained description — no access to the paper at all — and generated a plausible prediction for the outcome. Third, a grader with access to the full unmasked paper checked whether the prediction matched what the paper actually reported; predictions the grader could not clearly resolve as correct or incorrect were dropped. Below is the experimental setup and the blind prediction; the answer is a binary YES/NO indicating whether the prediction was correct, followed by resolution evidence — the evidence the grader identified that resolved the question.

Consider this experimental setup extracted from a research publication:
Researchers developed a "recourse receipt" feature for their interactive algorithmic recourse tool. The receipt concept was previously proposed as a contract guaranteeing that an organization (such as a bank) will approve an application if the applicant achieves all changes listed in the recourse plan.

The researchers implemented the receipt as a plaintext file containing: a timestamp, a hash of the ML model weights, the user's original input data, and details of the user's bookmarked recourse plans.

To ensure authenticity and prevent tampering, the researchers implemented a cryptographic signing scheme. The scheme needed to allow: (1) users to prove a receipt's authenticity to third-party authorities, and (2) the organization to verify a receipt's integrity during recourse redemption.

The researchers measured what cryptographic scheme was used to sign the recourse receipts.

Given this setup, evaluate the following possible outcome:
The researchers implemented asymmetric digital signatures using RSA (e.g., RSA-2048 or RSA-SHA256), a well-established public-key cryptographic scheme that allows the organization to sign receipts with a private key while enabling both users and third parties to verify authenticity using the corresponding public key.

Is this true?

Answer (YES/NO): NO